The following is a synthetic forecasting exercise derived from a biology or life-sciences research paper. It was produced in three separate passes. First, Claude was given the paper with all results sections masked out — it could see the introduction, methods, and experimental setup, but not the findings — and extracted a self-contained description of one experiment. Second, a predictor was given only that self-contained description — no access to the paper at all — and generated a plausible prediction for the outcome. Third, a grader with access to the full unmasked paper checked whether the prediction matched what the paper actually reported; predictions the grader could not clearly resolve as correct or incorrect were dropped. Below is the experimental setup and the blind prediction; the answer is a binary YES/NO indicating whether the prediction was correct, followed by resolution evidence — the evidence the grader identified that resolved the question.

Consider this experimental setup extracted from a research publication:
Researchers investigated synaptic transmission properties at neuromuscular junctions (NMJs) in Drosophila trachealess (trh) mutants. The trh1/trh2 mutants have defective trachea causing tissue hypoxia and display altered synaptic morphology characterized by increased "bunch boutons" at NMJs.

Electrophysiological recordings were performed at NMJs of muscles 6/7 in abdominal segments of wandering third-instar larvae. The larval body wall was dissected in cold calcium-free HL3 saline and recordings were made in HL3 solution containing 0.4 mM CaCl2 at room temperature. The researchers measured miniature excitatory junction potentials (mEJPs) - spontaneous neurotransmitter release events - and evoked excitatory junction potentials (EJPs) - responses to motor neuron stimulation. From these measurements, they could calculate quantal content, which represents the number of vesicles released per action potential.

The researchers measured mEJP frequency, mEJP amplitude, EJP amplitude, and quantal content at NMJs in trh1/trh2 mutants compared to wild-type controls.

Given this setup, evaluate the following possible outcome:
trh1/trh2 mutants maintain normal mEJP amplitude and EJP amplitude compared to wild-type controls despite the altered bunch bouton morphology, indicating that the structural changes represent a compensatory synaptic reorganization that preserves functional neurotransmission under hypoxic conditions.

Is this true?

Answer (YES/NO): YES